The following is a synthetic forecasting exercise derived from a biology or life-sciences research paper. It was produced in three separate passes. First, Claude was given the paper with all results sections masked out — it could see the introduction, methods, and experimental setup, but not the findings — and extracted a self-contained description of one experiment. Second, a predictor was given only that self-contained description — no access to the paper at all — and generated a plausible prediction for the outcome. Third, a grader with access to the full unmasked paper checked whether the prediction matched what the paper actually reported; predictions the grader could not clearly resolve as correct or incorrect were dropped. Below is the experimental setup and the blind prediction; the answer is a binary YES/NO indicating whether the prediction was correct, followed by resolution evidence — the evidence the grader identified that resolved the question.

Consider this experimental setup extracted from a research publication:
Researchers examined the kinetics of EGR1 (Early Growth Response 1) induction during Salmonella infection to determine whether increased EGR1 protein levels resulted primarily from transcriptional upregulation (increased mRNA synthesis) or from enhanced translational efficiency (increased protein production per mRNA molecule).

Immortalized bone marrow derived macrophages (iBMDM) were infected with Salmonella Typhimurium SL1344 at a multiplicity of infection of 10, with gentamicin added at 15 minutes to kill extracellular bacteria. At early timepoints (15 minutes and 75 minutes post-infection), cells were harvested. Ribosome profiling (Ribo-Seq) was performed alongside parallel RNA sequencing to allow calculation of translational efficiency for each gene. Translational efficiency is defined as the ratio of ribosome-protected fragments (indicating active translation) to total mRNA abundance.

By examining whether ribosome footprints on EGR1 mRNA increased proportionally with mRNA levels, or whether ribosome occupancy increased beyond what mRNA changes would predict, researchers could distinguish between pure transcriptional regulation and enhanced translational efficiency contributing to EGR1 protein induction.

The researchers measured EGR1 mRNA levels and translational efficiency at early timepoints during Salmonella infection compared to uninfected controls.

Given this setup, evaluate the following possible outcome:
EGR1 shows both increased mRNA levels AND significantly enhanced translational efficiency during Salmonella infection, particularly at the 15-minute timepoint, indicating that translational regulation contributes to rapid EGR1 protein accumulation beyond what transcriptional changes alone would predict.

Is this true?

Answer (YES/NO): NO